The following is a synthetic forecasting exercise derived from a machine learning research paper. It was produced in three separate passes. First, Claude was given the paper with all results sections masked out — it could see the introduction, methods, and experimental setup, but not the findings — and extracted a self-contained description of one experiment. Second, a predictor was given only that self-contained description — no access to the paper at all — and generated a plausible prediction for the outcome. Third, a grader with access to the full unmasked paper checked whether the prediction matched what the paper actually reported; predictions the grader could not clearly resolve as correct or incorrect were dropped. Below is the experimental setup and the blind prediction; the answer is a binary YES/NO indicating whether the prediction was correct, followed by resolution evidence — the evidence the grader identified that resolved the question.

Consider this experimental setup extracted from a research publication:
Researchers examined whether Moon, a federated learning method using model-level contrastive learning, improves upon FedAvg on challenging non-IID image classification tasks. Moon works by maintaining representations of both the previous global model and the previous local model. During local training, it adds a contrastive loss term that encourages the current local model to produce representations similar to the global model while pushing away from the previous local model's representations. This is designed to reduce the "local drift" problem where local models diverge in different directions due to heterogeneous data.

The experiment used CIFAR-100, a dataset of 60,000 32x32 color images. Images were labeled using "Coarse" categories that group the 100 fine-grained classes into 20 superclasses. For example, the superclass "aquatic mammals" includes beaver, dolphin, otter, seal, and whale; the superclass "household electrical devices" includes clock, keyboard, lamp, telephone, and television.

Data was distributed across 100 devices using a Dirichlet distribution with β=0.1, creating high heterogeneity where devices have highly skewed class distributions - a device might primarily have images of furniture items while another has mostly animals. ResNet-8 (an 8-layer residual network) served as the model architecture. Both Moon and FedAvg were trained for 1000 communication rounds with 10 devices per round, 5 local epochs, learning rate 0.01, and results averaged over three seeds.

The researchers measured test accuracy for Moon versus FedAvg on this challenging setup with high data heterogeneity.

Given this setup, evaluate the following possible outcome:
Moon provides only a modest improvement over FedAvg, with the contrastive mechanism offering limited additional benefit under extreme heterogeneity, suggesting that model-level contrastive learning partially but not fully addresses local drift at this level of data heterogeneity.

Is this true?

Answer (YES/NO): NO